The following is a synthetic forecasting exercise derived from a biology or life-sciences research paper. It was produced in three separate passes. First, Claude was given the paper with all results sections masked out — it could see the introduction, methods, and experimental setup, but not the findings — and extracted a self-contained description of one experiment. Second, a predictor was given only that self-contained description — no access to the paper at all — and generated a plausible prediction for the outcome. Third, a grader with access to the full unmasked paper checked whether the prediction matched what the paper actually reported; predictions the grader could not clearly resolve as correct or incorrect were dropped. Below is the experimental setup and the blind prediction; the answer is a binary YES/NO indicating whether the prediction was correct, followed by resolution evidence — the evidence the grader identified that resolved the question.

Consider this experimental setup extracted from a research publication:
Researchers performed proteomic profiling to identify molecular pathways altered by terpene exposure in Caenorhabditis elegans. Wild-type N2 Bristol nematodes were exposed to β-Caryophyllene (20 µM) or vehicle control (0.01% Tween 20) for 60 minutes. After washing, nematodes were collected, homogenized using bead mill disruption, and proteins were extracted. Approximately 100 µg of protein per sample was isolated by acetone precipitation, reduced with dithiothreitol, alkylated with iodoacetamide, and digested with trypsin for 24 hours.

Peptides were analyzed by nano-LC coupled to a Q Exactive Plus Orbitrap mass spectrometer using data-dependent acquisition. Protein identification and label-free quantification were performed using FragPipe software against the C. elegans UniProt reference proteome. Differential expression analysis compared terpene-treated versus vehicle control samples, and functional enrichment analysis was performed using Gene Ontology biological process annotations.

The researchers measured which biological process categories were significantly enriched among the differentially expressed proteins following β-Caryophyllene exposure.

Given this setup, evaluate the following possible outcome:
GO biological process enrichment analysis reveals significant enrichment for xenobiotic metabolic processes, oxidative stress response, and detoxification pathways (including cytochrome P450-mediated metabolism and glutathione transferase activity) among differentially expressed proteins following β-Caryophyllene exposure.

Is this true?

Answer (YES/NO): NO